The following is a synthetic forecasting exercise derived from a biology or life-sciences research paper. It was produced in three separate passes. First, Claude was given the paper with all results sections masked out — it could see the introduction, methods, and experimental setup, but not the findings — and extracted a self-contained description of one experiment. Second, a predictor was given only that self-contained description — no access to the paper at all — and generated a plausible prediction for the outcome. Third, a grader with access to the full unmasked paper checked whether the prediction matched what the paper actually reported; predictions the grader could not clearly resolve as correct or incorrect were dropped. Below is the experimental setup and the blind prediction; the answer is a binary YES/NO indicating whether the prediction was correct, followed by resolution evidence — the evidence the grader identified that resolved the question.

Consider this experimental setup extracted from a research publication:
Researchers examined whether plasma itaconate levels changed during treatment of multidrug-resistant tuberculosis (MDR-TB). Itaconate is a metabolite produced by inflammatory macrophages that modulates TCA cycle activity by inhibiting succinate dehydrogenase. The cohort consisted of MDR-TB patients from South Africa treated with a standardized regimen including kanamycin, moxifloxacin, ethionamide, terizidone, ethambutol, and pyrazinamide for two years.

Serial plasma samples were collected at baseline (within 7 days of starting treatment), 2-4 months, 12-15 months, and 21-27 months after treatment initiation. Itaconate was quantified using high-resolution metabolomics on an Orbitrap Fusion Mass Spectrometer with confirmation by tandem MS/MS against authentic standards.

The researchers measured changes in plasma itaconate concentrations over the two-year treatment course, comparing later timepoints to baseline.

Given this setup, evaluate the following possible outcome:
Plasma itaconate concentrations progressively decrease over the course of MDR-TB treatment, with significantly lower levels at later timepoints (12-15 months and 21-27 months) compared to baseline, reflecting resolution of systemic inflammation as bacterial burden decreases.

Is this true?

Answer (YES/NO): NO